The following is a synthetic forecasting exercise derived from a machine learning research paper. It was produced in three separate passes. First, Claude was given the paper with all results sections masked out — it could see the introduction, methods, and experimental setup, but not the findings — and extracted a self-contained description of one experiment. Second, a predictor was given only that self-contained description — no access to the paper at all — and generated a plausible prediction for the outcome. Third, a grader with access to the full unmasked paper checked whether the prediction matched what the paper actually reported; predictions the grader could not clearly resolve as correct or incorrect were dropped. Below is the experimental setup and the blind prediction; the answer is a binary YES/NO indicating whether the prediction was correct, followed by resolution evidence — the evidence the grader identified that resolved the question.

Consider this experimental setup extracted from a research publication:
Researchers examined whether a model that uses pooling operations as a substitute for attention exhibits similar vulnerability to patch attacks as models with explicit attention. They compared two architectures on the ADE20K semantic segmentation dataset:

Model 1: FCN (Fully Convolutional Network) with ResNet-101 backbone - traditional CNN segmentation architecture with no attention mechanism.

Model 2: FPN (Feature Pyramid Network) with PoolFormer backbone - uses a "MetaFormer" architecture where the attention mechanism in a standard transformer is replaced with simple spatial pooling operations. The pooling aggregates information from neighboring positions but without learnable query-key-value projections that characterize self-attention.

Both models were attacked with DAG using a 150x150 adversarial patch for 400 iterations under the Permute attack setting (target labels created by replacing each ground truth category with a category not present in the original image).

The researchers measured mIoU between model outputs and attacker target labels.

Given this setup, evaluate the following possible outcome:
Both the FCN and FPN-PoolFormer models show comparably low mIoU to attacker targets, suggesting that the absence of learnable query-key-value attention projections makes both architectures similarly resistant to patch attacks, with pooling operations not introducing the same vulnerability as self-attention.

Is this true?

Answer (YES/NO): YES